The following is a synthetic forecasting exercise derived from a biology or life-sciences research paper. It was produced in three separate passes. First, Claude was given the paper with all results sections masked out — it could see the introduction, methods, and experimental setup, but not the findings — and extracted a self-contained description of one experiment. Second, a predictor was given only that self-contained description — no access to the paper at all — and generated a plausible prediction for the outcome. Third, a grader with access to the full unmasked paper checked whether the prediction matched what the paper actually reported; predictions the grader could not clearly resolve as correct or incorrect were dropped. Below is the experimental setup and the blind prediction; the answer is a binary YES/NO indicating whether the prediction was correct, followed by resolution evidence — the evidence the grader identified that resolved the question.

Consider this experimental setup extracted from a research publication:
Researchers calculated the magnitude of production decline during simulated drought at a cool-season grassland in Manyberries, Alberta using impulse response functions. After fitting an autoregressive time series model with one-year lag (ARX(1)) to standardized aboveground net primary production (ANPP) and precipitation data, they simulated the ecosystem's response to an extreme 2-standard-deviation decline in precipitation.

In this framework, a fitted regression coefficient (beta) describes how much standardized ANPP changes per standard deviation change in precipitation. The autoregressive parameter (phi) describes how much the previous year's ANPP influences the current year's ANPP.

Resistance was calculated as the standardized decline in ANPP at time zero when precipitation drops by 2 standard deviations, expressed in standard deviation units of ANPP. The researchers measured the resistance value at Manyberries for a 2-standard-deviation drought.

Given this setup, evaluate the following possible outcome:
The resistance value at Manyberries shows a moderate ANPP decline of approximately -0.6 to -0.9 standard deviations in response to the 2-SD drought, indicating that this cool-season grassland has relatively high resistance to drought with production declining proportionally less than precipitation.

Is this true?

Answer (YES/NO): NO